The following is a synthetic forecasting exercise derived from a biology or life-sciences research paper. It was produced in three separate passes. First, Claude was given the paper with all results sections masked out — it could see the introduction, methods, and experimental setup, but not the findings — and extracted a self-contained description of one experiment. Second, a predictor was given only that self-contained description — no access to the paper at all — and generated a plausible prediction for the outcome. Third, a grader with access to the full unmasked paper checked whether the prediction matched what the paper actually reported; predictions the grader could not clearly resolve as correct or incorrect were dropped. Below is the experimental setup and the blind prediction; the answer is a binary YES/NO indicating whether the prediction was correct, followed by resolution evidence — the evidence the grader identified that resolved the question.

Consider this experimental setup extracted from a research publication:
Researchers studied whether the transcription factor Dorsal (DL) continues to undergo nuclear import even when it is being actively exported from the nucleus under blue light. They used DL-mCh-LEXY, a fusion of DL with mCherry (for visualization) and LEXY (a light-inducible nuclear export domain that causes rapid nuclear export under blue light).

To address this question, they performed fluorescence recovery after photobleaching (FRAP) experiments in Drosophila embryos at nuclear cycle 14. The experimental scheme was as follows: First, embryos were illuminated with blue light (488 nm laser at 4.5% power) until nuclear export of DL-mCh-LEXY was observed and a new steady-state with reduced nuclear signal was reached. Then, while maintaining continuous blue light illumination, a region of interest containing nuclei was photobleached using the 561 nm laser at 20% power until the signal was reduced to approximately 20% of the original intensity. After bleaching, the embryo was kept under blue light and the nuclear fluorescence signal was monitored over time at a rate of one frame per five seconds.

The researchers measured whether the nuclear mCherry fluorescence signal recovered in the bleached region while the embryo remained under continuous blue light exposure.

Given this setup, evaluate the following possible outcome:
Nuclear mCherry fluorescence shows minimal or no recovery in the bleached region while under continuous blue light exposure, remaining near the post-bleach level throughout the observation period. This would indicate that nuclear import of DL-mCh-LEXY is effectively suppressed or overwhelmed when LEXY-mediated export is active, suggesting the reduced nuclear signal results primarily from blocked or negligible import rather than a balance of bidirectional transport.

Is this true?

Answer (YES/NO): NO